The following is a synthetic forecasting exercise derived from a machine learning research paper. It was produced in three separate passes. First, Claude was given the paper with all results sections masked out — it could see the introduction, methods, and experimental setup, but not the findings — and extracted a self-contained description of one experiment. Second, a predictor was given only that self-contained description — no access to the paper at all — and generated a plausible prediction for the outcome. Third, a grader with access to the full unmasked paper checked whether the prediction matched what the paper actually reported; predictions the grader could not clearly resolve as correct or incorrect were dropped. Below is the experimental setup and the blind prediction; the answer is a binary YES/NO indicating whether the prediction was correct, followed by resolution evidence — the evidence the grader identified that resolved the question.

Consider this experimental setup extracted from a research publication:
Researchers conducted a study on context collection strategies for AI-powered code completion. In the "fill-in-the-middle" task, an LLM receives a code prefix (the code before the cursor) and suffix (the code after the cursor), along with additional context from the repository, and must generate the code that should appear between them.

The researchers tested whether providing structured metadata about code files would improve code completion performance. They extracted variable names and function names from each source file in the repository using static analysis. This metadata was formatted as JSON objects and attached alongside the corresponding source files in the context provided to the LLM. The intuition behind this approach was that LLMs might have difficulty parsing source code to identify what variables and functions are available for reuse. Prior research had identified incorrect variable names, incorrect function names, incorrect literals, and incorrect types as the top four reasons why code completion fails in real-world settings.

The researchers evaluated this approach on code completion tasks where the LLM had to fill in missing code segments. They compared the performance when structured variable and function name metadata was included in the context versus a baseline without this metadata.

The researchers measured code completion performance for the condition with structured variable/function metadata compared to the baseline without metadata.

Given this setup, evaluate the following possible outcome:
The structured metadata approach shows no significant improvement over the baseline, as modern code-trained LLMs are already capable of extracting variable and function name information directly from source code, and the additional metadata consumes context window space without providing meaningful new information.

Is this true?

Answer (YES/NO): YES